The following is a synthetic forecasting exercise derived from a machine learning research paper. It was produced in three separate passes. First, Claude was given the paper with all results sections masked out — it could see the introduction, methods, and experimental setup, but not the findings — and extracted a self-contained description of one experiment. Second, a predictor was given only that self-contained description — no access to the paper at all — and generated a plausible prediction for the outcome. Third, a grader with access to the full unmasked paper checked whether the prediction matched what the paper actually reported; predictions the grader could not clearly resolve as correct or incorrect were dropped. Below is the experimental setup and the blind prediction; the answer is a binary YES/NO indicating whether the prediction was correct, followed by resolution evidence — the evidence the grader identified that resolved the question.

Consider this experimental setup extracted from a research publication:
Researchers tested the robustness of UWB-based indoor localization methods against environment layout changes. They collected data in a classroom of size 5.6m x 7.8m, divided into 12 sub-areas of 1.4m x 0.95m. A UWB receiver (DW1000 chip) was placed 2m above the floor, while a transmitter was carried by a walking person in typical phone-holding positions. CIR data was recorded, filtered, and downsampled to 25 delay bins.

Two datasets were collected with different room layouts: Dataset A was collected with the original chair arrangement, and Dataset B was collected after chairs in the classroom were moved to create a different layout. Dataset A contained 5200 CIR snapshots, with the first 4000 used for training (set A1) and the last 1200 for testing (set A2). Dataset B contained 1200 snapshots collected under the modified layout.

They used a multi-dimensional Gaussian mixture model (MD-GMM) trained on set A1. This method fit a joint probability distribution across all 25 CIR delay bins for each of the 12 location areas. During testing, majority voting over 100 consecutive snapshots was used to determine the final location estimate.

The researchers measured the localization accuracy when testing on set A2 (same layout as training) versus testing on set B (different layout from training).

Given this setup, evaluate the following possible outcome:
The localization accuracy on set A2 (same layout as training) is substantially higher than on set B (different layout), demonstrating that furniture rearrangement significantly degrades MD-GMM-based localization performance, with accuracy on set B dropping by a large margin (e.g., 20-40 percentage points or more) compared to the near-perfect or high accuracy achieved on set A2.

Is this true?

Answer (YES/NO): NO